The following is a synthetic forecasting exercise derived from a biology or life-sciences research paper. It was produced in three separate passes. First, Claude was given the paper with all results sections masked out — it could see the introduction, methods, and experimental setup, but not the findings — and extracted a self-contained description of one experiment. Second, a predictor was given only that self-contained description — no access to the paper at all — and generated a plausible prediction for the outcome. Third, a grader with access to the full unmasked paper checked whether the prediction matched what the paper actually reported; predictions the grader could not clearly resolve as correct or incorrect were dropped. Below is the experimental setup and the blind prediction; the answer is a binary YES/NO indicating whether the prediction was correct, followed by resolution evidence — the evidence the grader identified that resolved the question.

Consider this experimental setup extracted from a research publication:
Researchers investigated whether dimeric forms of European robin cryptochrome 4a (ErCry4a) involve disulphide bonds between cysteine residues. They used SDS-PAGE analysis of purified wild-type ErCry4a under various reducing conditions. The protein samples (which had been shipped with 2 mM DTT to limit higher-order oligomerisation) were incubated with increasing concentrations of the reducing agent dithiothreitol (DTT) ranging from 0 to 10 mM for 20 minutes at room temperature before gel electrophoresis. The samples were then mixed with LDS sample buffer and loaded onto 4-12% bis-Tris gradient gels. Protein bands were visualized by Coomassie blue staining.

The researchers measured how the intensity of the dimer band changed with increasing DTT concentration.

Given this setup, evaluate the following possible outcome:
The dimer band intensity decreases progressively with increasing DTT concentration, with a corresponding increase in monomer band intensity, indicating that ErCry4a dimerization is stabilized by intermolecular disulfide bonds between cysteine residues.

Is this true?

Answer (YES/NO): YES